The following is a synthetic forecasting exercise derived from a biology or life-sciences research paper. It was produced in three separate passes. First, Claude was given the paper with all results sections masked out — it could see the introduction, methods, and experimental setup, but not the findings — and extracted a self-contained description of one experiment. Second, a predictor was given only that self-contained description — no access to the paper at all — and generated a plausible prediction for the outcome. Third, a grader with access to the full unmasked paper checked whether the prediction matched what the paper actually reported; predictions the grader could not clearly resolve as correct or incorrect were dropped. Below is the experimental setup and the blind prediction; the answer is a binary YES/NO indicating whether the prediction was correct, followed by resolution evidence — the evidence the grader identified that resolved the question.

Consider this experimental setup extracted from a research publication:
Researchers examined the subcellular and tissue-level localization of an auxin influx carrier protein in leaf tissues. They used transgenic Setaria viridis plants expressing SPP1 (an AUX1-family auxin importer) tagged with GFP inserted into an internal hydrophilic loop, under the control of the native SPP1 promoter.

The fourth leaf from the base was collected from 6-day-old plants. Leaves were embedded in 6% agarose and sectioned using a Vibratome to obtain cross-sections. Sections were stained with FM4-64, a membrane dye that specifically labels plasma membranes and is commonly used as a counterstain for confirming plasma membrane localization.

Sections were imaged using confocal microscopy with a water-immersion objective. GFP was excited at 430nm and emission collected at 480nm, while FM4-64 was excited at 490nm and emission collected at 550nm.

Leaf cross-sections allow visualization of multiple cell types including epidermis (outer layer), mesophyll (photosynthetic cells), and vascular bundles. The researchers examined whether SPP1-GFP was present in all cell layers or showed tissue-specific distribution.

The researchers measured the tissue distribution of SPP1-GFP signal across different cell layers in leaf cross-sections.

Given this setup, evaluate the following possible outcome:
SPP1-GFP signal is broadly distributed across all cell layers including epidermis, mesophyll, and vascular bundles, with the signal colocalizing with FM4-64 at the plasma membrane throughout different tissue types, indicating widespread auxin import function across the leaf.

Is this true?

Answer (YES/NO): NO